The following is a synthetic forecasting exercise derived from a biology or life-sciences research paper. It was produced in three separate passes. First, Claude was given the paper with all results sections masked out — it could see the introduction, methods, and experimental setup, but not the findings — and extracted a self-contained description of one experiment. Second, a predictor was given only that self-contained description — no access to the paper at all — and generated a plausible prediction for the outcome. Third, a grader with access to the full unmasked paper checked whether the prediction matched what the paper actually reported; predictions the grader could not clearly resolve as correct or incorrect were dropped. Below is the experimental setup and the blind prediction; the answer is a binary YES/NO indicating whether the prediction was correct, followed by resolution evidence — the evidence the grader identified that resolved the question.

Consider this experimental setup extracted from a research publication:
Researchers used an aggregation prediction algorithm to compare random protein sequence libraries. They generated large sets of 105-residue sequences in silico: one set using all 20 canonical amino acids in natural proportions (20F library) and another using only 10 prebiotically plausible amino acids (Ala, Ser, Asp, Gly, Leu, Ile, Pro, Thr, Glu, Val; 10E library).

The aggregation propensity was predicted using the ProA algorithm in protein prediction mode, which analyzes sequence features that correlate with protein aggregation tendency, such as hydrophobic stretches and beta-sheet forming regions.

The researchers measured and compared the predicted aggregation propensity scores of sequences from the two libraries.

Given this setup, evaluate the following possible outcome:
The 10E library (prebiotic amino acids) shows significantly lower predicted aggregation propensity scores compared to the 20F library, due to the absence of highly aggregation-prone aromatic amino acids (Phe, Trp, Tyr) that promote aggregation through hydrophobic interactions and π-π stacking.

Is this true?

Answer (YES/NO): NO